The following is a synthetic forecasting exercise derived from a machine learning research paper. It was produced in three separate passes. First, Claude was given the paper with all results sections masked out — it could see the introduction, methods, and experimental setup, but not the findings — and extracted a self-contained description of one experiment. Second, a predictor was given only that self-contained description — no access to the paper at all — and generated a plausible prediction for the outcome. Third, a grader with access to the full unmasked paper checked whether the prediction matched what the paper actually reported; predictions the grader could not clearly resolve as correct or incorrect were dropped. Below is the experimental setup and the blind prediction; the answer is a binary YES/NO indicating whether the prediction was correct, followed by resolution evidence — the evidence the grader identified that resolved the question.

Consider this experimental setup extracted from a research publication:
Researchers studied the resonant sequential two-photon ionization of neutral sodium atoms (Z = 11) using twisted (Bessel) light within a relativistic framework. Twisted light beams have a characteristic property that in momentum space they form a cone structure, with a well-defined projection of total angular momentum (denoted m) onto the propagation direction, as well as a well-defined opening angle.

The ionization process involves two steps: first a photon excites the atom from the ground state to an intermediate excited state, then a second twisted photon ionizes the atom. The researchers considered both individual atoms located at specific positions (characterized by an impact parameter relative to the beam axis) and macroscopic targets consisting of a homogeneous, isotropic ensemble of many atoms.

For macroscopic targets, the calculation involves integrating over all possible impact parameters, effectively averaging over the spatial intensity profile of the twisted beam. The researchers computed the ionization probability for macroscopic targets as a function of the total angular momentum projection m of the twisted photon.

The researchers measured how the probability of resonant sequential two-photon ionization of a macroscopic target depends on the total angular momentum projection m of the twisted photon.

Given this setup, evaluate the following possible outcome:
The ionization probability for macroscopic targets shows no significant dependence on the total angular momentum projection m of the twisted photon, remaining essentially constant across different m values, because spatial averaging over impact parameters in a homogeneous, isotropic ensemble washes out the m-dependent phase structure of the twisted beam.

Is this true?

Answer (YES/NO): YES